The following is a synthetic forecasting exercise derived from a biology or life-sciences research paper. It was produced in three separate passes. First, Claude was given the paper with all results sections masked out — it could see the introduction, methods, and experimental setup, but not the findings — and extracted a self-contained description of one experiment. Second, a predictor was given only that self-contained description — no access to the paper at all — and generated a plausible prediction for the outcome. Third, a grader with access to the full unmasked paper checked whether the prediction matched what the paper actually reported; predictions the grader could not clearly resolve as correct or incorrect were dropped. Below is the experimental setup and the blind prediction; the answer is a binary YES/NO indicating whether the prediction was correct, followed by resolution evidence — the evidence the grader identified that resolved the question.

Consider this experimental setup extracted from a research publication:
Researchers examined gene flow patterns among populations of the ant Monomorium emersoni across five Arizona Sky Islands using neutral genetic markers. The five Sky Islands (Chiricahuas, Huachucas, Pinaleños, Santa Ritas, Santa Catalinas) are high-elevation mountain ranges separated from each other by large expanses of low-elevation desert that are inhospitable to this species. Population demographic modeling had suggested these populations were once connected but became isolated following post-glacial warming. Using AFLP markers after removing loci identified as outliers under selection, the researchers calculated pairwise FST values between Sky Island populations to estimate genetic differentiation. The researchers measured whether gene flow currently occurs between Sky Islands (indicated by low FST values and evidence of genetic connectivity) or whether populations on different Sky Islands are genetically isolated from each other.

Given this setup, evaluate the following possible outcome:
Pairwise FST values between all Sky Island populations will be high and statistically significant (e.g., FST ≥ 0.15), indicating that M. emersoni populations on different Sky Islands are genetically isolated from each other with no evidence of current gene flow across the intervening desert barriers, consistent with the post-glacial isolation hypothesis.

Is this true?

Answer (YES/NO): YES